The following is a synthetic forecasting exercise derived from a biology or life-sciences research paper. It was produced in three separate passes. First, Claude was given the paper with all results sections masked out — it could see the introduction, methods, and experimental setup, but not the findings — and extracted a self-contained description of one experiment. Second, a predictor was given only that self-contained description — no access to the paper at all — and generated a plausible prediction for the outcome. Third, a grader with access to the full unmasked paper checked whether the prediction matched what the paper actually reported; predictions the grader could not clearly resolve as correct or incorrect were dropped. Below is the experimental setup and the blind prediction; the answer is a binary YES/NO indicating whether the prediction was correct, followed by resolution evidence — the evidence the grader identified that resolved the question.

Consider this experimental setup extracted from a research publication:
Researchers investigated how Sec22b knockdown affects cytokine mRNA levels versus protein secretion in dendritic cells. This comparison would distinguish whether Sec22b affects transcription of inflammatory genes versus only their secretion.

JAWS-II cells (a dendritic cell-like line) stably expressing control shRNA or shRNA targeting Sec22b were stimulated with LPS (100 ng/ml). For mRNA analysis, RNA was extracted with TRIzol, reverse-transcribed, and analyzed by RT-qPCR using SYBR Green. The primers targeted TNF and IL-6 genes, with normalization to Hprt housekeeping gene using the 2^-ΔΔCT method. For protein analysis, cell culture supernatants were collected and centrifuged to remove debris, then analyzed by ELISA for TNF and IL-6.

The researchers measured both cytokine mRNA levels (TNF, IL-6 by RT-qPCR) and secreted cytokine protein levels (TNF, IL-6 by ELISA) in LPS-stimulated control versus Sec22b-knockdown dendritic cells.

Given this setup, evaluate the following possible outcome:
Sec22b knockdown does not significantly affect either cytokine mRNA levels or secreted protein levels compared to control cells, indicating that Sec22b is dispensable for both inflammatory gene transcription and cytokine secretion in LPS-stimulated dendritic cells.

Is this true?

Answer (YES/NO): NO